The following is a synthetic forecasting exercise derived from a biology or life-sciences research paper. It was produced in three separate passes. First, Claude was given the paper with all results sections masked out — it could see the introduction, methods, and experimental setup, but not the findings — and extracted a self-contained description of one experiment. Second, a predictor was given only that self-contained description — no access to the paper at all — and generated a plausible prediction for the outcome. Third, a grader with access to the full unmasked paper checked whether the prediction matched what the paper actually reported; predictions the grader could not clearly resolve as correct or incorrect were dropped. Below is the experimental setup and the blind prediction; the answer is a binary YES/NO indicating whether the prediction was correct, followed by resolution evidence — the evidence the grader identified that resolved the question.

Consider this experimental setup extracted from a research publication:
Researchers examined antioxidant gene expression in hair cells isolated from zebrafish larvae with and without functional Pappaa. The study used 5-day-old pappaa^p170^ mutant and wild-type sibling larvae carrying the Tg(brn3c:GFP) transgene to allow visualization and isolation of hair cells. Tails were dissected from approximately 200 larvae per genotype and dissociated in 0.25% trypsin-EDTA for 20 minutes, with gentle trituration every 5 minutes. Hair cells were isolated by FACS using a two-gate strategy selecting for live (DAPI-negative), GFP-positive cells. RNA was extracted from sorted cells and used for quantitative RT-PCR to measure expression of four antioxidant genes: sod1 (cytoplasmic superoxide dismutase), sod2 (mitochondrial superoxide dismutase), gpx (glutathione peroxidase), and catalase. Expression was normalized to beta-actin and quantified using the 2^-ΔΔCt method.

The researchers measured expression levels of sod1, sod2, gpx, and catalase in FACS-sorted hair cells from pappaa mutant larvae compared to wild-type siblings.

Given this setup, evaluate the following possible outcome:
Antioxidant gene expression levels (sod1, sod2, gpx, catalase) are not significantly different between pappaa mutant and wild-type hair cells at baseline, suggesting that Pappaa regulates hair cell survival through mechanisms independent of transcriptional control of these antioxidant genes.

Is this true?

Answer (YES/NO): NO